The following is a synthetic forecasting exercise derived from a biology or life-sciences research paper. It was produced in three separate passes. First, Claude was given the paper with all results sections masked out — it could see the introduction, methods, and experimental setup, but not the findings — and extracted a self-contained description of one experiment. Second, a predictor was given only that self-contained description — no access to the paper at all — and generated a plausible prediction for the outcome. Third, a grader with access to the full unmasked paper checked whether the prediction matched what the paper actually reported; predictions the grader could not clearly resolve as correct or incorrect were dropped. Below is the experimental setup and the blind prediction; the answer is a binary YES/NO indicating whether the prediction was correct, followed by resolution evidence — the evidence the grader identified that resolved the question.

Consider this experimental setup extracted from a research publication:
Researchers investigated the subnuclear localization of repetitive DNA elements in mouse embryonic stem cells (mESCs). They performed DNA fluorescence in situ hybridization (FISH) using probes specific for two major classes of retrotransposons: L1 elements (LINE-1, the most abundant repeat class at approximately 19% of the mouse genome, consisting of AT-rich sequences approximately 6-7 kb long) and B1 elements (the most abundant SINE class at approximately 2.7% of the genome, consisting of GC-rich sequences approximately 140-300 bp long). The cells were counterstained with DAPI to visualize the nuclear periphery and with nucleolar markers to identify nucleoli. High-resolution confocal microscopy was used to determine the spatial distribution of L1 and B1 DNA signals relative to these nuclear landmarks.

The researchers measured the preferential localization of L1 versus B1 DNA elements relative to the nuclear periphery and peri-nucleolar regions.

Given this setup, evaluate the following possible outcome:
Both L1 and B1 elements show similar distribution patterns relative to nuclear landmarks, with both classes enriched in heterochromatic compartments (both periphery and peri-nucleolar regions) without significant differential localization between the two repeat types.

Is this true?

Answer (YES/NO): NO